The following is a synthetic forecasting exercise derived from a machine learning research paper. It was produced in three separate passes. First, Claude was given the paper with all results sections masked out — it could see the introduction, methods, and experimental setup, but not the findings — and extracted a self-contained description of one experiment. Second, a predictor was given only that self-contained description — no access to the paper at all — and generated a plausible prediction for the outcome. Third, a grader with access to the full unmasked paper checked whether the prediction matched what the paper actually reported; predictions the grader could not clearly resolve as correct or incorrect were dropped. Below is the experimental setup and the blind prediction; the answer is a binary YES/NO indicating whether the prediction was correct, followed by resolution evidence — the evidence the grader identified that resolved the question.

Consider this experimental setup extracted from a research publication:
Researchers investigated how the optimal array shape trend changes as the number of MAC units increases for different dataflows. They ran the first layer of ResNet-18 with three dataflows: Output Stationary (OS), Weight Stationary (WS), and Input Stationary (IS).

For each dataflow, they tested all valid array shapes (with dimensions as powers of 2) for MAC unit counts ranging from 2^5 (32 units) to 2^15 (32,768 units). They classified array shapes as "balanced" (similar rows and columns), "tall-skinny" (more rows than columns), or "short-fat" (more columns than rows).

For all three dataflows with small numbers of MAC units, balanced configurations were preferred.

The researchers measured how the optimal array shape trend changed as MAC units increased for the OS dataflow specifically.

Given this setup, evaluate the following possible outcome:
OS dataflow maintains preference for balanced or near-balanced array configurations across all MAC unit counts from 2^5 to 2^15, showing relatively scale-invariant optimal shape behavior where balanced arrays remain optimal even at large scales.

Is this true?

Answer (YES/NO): NO